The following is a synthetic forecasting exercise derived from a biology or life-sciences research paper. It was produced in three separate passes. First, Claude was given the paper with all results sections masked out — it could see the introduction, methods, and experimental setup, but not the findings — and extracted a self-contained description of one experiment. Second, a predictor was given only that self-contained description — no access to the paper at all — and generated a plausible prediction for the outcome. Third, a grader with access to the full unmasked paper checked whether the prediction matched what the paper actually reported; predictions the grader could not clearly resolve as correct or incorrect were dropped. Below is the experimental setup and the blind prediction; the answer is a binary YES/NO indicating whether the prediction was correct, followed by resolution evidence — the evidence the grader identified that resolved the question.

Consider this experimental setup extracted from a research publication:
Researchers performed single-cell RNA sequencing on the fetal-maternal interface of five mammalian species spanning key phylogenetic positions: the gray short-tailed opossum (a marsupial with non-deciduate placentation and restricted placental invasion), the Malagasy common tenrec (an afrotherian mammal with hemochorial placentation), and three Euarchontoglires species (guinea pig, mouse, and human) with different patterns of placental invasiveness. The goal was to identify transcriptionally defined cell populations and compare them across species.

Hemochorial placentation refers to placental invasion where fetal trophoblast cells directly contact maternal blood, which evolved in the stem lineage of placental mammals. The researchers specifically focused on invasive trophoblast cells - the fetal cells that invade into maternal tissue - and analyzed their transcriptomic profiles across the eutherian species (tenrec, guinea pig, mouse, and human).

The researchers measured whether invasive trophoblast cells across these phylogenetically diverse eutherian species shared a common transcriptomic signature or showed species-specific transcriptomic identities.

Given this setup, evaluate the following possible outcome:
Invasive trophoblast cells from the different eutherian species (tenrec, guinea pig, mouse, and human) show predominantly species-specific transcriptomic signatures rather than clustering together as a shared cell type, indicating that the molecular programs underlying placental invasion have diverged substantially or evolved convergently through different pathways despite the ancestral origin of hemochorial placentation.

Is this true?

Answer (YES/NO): NO